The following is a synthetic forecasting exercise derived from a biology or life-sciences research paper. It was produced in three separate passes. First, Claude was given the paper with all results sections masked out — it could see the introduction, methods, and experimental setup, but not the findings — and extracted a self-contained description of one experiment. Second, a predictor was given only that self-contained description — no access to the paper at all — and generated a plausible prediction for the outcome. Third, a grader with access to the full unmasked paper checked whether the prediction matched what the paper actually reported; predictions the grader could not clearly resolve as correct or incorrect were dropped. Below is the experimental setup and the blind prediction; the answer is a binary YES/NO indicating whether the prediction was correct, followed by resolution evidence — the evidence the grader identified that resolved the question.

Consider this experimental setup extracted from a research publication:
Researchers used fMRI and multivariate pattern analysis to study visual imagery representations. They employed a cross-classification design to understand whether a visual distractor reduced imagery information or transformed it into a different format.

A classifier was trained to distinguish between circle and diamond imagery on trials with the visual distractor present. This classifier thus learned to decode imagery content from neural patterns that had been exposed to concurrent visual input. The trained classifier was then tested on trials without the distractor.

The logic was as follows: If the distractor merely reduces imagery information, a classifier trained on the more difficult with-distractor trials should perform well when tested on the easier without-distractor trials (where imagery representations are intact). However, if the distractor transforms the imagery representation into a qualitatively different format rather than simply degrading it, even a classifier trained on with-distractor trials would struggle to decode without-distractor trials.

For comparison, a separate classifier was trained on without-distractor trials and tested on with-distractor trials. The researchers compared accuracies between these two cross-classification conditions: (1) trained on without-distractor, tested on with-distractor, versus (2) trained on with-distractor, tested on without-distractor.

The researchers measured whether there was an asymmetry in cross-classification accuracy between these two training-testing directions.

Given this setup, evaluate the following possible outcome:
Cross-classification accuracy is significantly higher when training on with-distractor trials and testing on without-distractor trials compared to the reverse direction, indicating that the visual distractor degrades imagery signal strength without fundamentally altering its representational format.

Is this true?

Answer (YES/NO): YES